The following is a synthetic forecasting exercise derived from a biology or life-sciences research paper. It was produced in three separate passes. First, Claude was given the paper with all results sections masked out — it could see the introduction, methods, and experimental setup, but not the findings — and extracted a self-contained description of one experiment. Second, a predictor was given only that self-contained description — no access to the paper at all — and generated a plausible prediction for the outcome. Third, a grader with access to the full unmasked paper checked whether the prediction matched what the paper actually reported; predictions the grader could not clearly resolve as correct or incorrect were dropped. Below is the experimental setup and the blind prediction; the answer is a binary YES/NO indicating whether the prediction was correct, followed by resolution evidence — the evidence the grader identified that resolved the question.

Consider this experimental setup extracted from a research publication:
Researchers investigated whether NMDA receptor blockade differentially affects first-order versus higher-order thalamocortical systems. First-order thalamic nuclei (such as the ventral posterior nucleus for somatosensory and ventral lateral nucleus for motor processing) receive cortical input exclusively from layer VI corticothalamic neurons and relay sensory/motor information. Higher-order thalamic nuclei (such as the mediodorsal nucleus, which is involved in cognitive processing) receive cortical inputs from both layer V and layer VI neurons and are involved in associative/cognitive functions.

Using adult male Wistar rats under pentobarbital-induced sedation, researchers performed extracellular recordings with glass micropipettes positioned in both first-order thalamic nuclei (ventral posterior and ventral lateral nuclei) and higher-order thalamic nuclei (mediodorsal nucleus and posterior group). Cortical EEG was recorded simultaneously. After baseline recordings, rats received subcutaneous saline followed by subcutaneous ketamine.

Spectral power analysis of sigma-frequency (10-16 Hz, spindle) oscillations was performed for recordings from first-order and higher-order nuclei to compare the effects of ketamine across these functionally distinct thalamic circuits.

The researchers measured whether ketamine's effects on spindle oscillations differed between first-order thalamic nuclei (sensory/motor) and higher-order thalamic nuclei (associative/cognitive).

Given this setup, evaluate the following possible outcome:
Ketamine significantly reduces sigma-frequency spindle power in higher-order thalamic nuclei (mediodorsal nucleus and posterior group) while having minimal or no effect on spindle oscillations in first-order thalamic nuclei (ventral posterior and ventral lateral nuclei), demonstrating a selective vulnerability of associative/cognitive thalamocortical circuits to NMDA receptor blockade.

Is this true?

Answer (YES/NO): NO